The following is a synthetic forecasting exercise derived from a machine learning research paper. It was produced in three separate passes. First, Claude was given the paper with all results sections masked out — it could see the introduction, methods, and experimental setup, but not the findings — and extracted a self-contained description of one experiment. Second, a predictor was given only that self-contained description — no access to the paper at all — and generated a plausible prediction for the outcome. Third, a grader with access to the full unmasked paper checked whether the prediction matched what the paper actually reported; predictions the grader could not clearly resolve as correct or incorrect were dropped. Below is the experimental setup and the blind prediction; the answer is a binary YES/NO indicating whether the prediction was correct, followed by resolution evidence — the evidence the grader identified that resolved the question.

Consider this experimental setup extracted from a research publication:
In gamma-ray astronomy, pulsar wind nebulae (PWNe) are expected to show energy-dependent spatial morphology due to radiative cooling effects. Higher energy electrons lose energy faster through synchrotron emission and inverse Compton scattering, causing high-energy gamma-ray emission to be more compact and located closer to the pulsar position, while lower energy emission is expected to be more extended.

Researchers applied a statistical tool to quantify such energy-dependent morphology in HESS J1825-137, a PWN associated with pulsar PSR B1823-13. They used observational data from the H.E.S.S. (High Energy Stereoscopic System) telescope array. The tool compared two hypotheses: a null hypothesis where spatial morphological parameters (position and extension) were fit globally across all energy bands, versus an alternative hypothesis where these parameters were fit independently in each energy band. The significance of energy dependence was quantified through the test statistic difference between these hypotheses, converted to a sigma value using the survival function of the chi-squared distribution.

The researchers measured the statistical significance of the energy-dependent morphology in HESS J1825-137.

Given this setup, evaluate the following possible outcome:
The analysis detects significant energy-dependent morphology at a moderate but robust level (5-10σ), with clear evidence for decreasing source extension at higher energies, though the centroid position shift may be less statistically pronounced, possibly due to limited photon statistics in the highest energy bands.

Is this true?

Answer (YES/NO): YES